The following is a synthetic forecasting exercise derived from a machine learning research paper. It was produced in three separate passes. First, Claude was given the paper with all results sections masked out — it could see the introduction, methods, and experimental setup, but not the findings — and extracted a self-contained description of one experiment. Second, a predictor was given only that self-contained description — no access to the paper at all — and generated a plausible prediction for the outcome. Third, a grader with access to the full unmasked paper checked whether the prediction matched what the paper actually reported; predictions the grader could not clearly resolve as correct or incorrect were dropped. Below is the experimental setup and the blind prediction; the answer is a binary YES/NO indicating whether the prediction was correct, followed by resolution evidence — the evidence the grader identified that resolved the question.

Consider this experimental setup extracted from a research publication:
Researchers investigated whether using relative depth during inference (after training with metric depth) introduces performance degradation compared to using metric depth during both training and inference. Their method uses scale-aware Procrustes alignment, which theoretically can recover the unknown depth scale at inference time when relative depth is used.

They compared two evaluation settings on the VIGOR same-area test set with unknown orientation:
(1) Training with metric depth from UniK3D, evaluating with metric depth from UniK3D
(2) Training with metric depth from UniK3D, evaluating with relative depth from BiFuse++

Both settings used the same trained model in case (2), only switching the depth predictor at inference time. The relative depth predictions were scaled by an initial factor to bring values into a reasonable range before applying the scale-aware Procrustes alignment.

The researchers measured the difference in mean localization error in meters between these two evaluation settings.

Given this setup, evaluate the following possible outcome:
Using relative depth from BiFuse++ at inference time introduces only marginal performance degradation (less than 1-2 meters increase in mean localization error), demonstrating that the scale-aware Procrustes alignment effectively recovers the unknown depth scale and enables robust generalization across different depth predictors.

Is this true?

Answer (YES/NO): YES